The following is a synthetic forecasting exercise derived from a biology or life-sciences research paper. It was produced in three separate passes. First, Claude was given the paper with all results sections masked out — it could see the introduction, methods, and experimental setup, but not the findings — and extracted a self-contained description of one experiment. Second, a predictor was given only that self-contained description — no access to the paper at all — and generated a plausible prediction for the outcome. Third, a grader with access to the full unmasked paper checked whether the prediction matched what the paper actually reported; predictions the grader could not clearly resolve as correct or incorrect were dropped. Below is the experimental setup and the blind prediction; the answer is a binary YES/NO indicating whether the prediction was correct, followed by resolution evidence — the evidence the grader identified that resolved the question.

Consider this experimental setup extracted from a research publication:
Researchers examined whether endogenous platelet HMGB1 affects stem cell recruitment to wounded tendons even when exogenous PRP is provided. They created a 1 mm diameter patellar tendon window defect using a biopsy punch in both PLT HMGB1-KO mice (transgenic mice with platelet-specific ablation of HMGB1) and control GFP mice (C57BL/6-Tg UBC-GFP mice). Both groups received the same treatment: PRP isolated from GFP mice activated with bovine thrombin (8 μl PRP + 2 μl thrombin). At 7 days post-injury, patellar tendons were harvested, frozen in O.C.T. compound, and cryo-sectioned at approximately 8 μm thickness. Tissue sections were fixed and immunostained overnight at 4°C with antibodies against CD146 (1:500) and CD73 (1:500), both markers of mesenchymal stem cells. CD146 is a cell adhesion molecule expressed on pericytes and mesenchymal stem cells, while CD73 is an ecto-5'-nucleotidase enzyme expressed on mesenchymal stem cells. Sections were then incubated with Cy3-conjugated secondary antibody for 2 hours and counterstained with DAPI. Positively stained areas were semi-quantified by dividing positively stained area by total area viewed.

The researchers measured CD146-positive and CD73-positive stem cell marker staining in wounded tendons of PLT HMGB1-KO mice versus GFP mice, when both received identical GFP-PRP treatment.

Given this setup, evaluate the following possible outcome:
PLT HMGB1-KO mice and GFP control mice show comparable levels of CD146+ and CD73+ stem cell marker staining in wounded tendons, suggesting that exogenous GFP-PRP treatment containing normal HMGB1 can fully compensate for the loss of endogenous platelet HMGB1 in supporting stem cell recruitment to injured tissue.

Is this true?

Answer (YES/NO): NO